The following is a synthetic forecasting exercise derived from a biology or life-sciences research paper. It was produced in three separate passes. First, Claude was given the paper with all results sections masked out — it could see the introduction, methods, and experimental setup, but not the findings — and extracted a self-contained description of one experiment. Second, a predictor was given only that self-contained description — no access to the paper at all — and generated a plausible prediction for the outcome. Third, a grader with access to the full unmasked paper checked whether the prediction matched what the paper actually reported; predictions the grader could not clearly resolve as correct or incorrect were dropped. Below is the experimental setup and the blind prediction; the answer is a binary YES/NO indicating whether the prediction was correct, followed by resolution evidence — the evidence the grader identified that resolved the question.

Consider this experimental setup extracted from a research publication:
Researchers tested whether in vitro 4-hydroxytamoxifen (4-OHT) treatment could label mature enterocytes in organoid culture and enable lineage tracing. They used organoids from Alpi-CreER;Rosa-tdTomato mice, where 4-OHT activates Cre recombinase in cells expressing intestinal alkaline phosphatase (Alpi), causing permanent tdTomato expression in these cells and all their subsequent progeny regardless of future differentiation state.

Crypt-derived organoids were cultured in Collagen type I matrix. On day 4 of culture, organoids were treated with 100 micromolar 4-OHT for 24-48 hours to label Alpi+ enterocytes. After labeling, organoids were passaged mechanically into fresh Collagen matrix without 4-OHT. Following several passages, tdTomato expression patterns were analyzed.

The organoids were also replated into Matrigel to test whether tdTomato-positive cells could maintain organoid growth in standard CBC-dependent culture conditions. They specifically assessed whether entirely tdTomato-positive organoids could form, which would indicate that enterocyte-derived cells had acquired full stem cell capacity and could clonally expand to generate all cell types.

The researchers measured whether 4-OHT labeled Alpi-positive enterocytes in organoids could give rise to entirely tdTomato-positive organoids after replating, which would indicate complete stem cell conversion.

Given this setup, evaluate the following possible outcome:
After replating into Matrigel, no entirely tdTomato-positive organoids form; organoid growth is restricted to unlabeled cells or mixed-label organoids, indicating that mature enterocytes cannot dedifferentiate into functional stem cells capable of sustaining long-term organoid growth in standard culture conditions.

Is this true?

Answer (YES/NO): NO